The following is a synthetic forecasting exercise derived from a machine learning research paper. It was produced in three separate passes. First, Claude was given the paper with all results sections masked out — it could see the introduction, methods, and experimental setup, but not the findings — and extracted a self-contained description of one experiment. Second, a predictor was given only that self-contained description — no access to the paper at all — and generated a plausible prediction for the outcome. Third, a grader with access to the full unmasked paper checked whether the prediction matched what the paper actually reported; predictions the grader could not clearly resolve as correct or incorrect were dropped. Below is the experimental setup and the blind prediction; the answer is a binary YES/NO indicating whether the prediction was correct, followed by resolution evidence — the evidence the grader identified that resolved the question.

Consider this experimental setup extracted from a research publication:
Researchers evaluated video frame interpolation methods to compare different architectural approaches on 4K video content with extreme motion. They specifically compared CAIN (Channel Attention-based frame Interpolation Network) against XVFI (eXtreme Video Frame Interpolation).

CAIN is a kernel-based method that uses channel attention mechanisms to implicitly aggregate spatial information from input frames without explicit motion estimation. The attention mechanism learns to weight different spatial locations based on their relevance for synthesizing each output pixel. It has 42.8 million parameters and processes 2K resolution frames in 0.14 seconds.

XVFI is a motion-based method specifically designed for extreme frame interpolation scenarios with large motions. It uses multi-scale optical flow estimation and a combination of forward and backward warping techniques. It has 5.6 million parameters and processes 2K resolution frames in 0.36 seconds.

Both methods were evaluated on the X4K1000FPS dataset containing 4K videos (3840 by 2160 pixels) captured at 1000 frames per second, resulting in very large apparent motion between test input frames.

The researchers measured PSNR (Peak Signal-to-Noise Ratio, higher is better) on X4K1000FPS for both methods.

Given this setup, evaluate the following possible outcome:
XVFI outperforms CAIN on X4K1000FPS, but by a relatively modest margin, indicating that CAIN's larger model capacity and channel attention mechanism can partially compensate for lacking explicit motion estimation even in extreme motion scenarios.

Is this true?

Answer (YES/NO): NO